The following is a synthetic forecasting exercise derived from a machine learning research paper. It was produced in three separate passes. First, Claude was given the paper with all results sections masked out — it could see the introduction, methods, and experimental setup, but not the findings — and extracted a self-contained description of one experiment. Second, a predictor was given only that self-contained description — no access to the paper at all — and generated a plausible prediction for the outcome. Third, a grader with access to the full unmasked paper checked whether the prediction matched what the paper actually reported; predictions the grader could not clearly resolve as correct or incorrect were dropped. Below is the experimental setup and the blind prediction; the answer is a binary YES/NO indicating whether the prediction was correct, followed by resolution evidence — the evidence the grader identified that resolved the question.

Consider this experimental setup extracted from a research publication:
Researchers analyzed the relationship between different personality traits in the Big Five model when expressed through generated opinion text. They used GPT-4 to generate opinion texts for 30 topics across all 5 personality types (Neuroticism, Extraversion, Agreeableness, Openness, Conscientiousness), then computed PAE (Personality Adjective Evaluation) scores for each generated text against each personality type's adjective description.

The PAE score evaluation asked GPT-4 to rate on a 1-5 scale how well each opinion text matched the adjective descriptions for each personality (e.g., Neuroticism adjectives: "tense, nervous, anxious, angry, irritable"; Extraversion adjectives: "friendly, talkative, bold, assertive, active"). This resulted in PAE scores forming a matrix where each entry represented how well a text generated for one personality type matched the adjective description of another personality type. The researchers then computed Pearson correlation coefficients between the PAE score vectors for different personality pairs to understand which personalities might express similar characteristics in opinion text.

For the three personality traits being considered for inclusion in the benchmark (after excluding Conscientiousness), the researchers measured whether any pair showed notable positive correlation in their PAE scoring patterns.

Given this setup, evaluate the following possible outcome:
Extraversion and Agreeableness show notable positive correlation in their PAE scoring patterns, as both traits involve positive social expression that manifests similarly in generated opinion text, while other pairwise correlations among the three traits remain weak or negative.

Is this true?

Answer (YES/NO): NO